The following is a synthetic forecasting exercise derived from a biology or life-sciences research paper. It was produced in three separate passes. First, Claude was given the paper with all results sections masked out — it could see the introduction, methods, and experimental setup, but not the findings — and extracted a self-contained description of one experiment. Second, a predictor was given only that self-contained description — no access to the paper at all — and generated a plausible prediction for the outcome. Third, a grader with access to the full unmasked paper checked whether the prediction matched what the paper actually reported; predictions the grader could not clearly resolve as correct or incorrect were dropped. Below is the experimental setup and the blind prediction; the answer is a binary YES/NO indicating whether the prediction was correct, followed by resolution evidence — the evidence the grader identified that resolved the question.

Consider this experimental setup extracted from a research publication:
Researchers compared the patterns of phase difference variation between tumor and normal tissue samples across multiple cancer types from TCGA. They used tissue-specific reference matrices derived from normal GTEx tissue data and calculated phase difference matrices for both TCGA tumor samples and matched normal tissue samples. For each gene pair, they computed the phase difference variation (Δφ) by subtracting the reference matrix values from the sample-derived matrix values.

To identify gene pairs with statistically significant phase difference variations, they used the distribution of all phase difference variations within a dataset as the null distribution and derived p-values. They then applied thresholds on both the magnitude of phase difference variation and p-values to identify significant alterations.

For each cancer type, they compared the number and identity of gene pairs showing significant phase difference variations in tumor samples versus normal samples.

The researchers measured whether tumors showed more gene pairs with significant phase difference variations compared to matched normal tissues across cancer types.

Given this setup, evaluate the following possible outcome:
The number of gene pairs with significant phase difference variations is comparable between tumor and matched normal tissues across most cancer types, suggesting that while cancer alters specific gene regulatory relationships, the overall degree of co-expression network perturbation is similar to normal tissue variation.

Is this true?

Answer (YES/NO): NO